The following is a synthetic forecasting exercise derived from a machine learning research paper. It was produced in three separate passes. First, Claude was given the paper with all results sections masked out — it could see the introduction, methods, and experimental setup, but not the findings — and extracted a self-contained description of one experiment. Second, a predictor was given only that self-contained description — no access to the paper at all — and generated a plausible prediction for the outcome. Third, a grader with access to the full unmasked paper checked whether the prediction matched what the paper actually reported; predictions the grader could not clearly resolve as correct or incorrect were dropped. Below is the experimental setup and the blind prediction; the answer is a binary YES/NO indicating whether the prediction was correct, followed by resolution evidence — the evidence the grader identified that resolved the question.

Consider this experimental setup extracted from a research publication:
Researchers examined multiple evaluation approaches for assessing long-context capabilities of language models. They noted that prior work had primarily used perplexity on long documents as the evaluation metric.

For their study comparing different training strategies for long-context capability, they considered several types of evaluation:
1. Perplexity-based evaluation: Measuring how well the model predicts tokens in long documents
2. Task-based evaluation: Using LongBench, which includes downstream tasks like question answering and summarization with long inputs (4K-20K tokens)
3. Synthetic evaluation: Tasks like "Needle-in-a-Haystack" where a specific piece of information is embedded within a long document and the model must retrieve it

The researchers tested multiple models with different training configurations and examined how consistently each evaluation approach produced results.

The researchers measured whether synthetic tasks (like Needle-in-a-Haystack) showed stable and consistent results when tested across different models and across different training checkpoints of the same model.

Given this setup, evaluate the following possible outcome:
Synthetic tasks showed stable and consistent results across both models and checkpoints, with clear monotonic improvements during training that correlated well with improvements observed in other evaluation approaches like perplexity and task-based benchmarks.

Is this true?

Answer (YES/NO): NO